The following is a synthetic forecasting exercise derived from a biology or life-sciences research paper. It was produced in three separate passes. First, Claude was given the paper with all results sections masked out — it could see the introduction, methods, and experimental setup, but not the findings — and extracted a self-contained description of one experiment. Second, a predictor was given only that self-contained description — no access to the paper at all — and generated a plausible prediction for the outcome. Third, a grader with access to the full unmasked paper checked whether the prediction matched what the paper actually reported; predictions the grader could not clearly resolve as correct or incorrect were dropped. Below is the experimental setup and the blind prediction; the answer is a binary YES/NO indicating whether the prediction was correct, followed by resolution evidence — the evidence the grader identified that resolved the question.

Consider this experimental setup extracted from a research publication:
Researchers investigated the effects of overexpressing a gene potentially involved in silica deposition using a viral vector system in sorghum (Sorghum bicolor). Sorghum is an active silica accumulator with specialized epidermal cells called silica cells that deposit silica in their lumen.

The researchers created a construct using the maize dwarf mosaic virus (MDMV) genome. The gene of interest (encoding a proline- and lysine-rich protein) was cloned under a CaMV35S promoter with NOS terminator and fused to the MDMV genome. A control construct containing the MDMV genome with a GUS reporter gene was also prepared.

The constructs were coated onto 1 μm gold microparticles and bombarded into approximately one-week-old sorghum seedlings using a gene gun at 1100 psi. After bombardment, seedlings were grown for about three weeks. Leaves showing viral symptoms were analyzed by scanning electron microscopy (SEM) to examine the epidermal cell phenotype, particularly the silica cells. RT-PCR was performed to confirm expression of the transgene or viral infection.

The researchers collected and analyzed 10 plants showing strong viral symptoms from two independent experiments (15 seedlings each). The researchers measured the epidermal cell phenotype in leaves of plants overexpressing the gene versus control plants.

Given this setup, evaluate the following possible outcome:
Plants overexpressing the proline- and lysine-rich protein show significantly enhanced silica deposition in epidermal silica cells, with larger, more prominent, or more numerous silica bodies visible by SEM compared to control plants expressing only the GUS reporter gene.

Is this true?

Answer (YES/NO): NO